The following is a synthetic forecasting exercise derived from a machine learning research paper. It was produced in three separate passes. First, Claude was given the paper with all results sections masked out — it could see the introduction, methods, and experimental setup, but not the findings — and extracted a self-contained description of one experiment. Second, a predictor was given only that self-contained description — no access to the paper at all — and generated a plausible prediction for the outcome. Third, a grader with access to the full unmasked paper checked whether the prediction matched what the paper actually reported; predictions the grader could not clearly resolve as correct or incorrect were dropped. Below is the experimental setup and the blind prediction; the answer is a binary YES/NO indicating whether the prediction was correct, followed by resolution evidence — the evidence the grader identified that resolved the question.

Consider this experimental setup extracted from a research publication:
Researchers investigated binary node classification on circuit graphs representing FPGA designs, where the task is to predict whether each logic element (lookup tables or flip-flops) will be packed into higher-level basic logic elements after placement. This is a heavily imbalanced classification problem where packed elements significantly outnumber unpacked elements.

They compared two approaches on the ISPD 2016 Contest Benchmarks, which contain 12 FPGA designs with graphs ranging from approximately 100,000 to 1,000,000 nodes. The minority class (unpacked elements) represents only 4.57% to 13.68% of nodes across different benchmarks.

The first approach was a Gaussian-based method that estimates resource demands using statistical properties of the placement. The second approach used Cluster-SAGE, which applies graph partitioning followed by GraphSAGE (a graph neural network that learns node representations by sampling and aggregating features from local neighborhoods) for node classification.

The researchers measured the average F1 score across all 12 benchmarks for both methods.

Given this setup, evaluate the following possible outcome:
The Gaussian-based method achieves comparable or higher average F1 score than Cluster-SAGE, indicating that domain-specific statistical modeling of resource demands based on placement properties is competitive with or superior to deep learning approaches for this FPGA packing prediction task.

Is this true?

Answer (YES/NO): NO